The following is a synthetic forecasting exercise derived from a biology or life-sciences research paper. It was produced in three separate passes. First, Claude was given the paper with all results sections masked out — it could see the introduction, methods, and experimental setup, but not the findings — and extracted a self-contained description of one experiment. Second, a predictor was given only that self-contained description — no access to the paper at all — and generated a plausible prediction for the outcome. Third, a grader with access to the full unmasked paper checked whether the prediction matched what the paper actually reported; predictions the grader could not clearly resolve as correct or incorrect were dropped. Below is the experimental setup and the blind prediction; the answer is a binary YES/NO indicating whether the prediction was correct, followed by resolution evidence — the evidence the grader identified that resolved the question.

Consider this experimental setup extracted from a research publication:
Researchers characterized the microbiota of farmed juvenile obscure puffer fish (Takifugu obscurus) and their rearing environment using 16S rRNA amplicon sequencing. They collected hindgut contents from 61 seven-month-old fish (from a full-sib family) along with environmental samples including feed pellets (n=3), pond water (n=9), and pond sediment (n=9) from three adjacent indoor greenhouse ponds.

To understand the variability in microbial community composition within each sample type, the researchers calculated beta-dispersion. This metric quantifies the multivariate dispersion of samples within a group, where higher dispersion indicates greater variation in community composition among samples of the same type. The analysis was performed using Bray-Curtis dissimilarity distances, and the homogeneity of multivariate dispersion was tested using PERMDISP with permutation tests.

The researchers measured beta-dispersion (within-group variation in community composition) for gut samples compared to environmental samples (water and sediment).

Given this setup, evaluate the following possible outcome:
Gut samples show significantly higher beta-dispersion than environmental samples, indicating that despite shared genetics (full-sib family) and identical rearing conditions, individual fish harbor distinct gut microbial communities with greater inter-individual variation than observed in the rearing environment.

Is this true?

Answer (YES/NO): YES